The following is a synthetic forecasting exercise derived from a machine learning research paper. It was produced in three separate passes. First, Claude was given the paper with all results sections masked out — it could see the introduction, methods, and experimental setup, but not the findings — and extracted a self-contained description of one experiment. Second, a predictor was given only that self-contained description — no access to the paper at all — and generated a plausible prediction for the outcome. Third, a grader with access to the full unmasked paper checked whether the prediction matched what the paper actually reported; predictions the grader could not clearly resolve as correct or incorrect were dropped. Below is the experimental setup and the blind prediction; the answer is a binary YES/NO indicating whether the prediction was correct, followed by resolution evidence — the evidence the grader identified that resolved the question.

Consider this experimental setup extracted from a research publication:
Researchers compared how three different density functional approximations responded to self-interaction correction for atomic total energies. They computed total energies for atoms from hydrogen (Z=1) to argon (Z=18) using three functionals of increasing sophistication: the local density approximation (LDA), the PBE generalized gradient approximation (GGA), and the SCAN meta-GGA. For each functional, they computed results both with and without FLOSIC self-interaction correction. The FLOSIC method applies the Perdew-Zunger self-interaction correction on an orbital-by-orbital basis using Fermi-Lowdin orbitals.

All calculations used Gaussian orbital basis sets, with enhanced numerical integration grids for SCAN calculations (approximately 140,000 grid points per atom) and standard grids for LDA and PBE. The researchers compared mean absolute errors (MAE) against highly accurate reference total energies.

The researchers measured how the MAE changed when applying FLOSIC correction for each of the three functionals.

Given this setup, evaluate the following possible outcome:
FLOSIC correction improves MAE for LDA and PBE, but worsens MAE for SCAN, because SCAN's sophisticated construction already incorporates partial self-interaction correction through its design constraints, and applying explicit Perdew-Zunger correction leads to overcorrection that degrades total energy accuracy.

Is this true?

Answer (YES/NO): NO